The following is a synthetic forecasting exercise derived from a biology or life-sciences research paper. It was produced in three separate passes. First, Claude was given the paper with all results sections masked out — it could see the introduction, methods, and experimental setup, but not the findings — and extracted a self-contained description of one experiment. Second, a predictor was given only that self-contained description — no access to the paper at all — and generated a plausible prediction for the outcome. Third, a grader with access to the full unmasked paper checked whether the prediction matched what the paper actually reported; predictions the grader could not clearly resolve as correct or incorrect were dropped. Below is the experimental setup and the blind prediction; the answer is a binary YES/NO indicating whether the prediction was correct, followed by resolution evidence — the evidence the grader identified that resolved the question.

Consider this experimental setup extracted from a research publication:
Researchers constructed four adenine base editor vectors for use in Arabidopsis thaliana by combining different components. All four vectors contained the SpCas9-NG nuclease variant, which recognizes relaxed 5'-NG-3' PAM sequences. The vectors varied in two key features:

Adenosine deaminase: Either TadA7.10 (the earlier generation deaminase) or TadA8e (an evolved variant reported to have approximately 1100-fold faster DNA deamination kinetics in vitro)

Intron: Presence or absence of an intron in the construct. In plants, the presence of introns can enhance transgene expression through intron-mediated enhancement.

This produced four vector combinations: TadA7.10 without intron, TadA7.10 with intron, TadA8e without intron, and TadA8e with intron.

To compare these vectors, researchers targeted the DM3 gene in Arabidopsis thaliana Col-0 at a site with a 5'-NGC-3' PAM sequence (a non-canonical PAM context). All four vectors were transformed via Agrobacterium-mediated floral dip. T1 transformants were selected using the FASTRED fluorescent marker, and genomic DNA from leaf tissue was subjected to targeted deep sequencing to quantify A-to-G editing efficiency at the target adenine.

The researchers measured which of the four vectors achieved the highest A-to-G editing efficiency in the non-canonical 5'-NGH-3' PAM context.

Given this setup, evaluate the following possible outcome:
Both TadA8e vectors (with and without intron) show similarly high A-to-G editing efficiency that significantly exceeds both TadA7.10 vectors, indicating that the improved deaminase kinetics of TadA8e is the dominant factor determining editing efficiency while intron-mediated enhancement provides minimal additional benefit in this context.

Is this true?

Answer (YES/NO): NO